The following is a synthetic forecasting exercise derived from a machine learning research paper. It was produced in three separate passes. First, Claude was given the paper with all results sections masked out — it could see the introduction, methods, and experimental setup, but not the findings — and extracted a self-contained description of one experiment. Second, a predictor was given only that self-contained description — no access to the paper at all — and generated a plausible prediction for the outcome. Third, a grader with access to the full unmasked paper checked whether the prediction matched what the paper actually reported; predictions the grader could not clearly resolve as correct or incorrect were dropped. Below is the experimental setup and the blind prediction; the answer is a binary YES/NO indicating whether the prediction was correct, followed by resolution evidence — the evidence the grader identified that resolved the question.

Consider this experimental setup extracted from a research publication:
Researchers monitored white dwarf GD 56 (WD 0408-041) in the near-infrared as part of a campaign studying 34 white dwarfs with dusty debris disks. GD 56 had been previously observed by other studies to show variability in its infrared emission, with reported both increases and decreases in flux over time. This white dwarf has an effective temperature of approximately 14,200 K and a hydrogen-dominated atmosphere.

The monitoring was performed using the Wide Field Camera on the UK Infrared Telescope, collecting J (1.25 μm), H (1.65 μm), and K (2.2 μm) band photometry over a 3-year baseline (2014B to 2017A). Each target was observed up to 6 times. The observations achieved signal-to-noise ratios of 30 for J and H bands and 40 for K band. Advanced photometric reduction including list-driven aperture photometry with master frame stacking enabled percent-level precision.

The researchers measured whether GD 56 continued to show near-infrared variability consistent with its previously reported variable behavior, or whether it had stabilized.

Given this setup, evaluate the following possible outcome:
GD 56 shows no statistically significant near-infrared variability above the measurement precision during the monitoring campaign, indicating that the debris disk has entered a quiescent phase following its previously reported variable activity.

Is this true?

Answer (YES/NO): YES